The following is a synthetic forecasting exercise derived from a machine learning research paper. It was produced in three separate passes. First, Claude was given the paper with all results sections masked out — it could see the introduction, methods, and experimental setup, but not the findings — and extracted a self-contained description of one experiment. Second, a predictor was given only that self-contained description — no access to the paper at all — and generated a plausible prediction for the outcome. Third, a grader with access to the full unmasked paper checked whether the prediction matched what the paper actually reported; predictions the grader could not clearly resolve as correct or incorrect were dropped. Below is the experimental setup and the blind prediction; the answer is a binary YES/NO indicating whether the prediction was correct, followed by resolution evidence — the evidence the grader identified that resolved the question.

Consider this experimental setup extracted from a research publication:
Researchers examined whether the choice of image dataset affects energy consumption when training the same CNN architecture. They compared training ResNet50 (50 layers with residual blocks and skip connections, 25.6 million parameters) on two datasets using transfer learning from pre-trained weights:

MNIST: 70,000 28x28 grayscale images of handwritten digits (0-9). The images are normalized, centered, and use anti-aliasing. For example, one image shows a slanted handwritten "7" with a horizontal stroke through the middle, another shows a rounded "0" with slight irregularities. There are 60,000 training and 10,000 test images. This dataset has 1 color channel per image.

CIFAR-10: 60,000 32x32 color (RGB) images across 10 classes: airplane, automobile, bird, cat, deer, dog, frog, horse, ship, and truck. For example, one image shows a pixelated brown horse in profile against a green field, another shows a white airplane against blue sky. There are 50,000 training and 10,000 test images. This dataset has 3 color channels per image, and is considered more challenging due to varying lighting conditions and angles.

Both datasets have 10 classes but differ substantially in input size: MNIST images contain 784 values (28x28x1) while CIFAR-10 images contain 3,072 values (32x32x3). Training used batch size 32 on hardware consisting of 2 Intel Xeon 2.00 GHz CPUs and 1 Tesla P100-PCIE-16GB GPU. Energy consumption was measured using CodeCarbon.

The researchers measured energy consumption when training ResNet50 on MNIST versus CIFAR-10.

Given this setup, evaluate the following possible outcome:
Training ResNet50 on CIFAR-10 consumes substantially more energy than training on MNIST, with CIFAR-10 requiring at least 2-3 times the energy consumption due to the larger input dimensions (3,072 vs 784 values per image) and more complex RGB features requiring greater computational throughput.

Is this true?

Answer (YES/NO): NO